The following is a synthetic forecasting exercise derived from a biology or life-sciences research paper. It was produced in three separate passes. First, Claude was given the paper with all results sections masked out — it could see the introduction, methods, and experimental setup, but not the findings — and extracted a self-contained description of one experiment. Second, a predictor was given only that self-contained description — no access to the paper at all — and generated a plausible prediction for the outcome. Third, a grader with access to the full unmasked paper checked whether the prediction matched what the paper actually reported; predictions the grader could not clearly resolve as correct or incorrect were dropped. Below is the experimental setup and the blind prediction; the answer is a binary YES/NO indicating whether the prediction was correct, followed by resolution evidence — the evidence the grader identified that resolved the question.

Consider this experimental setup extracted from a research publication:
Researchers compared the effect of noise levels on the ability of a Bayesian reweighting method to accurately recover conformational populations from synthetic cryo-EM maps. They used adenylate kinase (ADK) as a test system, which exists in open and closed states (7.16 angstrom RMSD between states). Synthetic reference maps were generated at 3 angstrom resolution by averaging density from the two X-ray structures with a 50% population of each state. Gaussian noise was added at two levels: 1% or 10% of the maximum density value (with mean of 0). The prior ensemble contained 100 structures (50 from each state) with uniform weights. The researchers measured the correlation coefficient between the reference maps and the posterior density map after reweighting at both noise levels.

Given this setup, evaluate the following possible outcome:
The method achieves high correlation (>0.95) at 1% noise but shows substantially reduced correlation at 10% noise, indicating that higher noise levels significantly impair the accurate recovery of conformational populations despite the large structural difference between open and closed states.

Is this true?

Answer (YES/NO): NO